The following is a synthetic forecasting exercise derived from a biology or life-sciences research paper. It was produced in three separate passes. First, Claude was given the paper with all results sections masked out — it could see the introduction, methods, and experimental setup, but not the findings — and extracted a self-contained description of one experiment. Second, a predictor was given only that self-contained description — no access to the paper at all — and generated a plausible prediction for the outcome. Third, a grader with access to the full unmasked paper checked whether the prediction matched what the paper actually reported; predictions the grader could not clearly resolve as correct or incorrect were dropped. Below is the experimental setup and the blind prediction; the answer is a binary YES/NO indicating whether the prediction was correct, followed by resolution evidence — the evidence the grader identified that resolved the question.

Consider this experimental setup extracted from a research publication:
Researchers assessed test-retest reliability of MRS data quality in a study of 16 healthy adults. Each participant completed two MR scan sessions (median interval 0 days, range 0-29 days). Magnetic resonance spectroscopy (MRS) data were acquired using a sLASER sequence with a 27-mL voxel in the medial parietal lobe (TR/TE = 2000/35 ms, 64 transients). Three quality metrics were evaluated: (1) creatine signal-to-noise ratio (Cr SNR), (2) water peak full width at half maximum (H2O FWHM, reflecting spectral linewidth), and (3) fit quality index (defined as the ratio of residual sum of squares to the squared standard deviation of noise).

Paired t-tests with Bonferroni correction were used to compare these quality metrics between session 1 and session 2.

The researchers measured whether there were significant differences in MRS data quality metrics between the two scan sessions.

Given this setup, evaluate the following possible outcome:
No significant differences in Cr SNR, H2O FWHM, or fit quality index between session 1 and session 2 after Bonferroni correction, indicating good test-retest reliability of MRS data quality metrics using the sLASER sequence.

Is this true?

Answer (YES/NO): YES